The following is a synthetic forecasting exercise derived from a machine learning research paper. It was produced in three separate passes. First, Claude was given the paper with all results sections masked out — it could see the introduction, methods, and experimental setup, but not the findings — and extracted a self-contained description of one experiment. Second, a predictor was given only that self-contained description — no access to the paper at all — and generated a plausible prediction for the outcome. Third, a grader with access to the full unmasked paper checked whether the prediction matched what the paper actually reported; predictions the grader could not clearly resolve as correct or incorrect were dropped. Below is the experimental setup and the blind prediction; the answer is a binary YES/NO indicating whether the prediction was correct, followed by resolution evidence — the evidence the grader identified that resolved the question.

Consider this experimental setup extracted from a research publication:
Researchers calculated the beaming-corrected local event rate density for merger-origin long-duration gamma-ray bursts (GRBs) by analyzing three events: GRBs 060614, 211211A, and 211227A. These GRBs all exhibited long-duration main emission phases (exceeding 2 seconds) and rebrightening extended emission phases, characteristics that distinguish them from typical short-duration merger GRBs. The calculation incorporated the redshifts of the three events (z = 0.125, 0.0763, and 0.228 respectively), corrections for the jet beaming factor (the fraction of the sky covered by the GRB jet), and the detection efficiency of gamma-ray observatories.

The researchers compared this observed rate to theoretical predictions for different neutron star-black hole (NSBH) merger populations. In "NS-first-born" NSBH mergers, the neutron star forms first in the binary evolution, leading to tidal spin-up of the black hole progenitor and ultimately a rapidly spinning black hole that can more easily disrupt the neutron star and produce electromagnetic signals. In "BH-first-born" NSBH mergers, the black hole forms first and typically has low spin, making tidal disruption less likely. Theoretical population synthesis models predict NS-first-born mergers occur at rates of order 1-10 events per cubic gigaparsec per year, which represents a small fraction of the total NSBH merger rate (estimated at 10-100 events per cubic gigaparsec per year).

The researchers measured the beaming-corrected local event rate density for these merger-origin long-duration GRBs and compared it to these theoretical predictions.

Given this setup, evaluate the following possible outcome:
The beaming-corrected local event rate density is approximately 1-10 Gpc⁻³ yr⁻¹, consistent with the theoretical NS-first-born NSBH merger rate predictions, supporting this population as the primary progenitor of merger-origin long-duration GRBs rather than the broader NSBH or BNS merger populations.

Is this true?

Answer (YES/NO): YES